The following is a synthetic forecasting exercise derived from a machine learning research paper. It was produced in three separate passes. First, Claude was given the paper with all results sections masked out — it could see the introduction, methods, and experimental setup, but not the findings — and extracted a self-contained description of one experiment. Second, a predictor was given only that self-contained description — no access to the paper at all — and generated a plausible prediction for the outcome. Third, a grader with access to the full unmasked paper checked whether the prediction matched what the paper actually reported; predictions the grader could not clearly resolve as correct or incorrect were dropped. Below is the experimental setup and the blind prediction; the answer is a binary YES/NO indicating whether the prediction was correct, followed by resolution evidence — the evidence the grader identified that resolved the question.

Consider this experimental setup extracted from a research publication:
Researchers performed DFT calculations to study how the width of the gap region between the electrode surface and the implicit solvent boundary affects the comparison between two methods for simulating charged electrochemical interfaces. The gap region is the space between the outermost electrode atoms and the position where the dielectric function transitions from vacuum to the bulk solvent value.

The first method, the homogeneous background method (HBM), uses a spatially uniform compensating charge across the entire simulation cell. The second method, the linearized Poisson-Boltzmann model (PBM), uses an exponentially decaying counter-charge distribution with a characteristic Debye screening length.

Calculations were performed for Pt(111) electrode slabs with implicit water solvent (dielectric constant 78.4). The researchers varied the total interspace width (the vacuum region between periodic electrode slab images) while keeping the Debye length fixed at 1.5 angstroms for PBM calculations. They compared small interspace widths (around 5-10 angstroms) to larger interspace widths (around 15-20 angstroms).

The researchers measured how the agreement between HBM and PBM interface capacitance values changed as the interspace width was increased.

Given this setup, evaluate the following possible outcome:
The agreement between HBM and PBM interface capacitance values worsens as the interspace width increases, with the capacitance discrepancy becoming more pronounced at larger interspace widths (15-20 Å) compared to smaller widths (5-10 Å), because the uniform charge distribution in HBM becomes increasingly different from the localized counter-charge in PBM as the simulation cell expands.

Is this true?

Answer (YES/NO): NO